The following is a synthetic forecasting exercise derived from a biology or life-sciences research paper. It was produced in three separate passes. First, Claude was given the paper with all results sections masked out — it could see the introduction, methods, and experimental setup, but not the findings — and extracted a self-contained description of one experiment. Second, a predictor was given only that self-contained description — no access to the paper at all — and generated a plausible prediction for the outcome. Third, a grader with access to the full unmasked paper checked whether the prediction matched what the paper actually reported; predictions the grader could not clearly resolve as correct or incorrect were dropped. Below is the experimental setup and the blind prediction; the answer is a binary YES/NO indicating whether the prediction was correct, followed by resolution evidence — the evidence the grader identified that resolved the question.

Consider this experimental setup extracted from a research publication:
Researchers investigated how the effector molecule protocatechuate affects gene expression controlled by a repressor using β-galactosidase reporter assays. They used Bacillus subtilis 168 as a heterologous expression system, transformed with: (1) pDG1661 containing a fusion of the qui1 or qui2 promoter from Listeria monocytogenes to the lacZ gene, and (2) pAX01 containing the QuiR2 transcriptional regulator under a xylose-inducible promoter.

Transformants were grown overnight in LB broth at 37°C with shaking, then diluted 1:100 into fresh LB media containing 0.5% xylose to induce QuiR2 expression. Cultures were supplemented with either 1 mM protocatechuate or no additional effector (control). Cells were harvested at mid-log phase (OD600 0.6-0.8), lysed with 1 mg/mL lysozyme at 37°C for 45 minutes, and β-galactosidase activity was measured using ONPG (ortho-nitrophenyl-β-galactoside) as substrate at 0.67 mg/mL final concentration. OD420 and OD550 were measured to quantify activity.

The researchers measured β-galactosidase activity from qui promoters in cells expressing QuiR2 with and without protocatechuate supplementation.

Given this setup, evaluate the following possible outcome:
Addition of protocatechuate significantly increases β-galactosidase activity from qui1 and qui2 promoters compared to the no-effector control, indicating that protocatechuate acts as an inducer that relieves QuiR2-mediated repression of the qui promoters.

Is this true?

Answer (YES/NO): NO